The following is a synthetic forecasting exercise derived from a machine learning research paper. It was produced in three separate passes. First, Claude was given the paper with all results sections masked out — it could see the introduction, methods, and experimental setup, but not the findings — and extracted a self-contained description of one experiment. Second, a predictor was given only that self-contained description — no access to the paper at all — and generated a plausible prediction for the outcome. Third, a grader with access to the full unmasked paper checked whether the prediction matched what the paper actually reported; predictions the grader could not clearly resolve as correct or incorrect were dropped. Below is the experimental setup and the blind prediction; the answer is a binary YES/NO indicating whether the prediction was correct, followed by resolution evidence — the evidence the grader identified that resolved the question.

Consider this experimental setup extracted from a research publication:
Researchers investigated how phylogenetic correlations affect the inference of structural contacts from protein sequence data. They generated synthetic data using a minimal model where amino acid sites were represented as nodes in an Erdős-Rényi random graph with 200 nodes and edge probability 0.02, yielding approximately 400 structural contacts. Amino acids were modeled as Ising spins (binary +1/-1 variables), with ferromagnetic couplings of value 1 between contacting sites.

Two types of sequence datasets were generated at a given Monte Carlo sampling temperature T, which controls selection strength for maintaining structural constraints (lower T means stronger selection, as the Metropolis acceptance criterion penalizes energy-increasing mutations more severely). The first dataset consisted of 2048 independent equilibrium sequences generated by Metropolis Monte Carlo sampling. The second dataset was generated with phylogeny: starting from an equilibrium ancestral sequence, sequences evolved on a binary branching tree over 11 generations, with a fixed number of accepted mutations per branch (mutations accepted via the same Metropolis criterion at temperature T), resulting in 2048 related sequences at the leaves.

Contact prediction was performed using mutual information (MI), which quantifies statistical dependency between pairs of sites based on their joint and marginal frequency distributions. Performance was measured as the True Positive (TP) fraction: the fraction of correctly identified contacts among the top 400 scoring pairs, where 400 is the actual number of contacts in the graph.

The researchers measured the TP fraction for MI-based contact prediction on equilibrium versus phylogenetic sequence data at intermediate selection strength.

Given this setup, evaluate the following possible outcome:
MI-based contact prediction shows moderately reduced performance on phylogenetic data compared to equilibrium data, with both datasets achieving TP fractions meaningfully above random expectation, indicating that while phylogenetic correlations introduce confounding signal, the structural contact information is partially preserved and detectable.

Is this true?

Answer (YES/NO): NO